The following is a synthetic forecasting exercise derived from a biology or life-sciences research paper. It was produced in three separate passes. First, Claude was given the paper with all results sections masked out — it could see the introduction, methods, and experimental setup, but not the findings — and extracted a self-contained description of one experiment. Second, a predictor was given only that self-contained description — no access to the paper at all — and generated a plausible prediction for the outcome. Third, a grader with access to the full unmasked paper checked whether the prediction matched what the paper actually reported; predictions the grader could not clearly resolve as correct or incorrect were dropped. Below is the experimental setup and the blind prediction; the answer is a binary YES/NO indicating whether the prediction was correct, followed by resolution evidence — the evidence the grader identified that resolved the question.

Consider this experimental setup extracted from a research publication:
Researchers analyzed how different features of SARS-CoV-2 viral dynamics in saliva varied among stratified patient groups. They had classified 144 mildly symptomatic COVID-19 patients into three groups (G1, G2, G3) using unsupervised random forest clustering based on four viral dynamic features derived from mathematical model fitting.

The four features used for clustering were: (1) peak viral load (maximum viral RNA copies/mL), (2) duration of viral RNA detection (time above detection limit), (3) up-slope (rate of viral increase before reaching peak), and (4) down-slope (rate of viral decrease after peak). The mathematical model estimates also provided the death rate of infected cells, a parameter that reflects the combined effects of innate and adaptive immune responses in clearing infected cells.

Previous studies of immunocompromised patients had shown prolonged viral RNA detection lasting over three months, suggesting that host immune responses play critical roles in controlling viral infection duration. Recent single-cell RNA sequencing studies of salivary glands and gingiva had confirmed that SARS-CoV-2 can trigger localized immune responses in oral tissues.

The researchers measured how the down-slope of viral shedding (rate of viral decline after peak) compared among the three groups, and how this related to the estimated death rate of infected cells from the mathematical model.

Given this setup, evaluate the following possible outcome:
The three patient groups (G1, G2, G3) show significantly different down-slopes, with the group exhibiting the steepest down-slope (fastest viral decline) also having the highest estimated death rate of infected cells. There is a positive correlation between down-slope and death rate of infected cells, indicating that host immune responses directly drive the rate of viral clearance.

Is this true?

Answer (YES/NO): YES